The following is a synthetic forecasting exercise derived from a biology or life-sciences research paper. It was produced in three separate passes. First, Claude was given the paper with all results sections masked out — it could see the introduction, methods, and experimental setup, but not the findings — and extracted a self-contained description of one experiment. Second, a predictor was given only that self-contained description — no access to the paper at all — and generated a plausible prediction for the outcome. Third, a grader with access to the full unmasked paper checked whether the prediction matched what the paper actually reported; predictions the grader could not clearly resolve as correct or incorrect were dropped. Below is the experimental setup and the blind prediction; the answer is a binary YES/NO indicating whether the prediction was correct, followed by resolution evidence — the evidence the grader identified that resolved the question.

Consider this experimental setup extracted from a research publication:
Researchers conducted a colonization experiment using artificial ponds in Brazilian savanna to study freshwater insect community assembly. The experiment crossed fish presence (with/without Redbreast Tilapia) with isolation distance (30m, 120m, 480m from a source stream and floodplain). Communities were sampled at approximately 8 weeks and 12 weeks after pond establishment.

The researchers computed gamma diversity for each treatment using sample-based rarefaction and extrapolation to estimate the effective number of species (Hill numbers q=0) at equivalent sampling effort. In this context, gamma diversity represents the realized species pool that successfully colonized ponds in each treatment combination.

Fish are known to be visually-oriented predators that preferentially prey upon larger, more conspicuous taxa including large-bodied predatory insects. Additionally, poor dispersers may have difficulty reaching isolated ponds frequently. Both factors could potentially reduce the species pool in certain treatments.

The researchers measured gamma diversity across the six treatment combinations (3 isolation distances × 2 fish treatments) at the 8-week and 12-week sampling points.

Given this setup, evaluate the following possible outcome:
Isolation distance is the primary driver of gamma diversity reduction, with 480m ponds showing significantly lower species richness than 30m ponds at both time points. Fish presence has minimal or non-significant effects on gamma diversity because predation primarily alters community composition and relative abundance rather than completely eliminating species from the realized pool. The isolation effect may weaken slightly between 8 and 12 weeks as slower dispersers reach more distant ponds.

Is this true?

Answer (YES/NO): NO